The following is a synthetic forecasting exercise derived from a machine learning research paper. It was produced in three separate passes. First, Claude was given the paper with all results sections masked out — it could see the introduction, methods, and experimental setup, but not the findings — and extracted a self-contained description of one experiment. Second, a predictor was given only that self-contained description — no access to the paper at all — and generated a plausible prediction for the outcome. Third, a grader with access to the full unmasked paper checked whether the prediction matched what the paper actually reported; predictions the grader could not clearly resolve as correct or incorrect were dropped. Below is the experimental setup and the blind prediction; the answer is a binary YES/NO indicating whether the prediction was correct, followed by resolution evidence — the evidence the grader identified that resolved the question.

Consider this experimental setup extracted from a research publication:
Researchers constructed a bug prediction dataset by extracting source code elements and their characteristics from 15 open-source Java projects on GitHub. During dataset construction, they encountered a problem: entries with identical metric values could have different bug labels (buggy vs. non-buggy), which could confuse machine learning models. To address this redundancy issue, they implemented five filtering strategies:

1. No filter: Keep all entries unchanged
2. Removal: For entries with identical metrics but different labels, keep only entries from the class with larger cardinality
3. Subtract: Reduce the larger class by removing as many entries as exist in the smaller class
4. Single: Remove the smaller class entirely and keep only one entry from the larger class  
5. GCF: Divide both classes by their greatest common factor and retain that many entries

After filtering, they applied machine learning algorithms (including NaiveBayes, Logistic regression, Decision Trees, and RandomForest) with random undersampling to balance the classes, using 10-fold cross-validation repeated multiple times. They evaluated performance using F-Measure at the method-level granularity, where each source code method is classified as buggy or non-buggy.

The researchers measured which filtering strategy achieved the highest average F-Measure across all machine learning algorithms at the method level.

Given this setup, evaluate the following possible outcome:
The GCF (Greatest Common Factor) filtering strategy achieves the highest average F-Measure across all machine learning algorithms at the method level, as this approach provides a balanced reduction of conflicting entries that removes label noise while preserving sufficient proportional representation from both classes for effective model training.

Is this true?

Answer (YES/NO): NO